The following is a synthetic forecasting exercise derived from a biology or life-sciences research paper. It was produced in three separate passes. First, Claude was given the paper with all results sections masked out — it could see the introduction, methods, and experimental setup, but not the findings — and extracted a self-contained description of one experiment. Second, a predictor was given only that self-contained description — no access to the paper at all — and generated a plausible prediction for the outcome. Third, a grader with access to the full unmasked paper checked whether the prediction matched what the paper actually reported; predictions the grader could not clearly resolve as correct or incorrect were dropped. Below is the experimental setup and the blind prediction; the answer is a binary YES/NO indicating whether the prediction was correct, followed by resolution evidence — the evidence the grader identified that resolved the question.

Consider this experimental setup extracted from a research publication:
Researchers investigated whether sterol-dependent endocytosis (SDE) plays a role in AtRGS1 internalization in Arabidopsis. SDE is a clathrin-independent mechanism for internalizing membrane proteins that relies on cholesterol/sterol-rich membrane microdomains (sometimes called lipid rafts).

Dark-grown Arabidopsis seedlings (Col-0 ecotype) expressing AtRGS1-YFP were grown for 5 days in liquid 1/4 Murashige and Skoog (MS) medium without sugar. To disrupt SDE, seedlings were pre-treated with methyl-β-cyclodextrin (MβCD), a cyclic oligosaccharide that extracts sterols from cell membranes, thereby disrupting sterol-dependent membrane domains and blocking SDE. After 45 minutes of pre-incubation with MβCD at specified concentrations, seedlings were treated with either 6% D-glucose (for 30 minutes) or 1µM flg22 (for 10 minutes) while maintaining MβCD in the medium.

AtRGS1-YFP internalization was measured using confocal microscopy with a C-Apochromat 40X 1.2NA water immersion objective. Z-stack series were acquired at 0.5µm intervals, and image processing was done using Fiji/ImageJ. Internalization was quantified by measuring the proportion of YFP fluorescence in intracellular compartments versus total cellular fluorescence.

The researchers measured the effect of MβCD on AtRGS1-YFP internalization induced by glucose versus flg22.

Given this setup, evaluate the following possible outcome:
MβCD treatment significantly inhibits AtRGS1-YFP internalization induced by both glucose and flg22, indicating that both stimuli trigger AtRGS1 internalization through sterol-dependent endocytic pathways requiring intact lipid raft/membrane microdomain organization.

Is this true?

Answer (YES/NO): NO